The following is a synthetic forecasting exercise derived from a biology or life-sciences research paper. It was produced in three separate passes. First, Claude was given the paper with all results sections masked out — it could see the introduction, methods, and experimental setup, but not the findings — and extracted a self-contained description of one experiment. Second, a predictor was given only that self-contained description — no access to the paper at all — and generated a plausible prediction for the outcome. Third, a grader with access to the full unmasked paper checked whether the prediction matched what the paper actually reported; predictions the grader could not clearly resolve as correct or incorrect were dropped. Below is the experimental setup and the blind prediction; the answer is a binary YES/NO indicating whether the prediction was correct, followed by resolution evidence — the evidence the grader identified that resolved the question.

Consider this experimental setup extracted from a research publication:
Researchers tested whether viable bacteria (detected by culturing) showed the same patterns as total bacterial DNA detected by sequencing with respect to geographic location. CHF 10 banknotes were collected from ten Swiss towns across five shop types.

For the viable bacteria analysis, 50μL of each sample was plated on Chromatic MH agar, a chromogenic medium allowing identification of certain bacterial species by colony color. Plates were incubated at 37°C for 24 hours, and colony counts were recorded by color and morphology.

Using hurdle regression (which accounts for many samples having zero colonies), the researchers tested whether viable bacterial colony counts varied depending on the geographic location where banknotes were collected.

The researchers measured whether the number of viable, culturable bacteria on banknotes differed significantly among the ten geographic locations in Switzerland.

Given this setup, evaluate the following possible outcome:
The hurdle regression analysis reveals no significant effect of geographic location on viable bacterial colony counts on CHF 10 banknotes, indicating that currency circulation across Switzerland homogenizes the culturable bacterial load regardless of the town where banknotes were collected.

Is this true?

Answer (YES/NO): YES